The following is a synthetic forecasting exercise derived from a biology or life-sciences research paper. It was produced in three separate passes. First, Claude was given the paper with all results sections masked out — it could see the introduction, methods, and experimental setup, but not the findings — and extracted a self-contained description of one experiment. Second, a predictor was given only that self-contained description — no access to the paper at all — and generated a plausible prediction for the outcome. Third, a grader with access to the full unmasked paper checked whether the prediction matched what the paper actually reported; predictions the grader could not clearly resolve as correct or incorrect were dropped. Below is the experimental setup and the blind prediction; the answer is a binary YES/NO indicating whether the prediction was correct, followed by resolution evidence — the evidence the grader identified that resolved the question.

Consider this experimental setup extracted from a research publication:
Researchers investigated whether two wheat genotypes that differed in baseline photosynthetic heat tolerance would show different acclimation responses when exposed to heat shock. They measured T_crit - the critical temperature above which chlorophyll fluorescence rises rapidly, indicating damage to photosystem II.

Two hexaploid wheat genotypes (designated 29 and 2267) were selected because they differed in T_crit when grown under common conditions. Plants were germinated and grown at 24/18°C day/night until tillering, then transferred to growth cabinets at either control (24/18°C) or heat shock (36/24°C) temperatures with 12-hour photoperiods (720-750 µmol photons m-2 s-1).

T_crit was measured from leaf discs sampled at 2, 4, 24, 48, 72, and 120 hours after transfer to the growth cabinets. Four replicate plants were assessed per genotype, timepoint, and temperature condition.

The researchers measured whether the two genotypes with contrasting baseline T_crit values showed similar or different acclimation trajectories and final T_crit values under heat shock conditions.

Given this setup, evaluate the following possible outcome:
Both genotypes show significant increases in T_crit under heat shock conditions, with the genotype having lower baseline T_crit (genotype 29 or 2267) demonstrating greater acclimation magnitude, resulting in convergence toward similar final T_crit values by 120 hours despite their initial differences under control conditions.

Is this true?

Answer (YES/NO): NO